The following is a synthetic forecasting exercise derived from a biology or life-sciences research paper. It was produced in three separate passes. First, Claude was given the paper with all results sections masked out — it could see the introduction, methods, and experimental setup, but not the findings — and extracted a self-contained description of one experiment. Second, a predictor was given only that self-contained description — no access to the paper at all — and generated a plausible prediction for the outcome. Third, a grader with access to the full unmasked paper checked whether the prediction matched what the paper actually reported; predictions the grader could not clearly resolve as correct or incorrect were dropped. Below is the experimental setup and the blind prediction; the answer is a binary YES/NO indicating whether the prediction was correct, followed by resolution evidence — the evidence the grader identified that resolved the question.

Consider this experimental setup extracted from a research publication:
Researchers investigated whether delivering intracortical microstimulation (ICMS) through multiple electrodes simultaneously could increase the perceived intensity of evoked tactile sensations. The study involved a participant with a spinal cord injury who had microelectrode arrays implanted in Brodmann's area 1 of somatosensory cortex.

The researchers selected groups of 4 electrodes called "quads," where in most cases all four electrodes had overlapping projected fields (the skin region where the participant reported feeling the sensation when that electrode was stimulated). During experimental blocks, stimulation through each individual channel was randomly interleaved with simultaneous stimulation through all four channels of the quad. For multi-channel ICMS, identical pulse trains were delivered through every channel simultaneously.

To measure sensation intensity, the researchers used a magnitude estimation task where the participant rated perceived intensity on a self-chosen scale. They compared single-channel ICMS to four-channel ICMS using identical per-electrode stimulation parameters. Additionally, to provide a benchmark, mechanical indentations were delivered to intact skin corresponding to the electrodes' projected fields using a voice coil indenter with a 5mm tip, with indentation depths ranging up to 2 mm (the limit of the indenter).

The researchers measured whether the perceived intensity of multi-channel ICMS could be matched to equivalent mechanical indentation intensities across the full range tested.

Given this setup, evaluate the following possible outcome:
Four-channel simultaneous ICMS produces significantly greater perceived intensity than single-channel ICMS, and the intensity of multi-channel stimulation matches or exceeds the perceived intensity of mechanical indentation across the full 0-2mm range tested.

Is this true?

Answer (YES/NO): YES